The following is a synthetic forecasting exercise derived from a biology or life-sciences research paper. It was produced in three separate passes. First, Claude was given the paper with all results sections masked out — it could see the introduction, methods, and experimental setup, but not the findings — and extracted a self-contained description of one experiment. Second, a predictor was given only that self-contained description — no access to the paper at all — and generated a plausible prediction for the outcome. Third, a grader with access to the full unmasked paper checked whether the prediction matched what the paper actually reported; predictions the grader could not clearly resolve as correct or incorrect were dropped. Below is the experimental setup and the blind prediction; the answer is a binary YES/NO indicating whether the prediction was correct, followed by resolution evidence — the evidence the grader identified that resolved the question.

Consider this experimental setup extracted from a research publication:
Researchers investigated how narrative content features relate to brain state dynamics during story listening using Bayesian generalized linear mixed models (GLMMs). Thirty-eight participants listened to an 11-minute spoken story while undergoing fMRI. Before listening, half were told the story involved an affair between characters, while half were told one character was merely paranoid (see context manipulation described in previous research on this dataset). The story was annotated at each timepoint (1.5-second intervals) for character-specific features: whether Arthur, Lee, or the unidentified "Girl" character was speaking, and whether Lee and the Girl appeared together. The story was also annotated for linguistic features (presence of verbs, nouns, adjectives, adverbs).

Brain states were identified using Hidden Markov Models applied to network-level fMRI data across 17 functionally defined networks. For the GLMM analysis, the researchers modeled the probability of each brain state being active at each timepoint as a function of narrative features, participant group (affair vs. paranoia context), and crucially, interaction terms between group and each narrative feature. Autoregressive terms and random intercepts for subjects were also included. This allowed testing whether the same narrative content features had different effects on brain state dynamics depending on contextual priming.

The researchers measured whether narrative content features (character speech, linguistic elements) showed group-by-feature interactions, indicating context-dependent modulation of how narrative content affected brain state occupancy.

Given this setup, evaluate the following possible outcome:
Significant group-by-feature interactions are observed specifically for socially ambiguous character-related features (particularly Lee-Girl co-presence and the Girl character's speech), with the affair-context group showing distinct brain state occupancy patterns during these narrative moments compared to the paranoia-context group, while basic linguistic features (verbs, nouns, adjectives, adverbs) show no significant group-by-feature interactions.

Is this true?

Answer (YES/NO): NO